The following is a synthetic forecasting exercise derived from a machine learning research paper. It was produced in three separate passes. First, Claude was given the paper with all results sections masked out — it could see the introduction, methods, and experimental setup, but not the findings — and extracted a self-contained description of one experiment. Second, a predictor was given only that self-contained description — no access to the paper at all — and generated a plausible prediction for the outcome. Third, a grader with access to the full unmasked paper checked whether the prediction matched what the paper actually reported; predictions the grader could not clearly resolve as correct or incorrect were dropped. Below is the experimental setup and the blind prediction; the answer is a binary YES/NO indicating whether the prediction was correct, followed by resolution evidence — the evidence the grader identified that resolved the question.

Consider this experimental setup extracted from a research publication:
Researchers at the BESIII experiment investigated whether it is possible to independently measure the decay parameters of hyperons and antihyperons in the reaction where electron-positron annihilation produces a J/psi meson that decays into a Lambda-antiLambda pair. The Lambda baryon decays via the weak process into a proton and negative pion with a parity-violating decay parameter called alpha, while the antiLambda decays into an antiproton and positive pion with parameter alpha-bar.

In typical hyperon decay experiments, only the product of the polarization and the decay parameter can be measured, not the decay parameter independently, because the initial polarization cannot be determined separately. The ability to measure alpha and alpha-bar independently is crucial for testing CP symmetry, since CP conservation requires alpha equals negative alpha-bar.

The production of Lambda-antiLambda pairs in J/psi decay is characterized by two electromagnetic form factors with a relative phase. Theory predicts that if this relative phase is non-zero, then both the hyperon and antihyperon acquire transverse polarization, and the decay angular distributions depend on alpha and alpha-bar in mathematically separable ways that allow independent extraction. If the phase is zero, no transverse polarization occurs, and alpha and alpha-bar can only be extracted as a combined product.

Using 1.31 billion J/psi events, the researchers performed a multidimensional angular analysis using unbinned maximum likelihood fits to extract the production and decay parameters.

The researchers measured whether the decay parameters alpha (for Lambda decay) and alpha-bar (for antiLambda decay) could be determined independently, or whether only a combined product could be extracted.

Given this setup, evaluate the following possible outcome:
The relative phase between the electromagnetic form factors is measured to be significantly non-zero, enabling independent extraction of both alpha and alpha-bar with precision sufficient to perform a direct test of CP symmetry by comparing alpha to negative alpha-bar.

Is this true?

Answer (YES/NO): YES